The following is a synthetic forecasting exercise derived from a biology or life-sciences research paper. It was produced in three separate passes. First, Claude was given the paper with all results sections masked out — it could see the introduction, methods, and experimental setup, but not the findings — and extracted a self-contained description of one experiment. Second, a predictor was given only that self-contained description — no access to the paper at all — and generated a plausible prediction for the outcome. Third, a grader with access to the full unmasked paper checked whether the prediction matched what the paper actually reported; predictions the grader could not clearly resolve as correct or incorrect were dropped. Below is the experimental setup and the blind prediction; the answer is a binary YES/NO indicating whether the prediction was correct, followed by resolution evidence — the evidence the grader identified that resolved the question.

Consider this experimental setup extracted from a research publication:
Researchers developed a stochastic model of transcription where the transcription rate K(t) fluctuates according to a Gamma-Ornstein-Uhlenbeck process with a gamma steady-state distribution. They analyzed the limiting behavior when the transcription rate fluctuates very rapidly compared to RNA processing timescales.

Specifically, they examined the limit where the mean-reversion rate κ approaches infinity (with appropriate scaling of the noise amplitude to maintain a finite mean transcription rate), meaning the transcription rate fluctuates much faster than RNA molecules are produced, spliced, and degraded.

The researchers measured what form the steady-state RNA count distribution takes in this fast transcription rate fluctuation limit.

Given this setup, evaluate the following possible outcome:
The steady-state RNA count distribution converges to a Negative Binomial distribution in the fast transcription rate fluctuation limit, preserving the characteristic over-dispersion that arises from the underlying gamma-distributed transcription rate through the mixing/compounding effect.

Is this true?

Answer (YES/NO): NO